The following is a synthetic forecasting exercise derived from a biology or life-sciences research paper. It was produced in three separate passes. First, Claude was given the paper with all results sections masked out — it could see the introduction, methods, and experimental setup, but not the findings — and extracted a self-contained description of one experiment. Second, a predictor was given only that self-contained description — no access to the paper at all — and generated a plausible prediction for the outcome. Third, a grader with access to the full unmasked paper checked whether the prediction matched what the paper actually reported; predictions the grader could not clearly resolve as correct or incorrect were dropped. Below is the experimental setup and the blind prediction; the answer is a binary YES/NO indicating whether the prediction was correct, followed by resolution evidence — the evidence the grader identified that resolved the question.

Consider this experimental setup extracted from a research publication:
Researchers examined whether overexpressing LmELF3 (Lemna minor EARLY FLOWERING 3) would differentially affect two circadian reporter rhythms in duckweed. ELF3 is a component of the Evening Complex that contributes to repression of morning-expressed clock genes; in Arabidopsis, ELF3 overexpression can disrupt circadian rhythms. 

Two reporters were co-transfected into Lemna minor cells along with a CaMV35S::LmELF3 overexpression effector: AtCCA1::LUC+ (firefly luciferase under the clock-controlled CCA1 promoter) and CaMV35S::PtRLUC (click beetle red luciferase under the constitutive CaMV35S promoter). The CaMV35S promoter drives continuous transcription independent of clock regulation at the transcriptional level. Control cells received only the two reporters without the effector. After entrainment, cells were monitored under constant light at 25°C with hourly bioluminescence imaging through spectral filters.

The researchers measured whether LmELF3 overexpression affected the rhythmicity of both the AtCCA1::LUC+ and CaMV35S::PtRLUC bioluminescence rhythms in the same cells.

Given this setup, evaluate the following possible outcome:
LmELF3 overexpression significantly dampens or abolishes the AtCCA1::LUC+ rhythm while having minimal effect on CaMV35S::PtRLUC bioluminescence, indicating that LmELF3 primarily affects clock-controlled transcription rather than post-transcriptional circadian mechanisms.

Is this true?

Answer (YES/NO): YES